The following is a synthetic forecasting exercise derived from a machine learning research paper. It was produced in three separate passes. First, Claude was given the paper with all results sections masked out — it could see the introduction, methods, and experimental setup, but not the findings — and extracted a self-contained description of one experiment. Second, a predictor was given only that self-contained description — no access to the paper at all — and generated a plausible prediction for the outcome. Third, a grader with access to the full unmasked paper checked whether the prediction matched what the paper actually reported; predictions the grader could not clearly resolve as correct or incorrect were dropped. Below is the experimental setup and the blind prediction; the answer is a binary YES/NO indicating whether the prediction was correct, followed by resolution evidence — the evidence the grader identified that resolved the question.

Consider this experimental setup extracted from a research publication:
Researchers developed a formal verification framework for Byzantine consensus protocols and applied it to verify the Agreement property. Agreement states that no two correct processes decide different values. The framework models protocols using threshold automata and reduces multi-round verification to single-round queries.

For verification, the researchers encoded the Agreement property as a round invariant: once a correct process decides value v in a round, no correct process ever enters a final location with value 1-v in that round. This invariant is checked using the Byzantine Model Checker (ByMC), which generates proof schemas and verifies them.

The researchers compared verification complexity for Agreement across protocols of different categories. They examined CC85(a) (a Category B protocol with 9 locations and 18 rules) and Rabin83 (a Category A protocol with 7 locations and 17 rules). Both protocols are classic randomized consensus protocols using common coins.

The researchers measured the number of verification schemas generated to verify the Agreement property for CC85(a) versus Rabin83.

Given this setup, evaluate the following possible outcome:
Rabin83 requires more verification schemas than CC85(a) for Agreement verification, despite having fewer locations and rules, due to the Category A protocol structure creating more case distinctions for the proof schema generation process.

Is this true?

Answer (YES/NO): NO